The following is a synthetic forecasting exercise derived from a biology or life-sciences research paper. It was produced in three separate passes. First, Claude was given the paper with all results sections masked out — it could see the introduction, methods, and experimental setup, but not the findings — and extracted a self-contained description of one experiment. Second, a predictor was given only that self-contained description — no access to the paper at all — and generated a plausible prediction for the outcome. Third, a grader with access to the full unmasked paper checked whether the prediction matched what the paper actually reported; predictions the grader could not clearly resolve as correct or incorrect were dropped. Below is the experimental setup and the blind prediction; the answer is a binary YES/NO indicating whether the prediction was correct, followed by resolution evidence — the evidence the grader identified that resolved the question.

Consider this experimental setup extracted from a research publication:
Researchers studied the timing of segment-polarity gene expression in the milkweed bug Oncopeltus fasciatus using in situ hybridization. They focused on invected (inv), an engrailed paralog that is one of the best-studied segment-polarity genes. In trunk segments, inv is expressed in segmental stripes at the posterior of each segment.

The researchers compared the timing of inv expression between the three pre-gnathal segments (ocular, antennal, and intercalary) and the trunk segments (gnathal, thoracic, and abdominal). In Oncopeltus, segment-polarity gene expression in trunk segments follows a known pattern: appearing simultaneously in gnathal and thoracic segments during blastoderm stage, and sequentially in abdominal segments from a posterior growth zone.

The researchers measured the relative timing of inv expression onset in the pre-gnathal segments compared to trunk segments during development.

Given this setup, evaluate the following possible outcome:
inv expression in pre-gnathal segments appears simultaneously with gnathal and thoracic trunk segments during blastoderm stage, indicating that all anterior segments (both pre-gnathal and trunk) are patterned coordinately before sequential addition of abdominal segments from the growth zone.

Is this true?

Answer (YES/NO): NO